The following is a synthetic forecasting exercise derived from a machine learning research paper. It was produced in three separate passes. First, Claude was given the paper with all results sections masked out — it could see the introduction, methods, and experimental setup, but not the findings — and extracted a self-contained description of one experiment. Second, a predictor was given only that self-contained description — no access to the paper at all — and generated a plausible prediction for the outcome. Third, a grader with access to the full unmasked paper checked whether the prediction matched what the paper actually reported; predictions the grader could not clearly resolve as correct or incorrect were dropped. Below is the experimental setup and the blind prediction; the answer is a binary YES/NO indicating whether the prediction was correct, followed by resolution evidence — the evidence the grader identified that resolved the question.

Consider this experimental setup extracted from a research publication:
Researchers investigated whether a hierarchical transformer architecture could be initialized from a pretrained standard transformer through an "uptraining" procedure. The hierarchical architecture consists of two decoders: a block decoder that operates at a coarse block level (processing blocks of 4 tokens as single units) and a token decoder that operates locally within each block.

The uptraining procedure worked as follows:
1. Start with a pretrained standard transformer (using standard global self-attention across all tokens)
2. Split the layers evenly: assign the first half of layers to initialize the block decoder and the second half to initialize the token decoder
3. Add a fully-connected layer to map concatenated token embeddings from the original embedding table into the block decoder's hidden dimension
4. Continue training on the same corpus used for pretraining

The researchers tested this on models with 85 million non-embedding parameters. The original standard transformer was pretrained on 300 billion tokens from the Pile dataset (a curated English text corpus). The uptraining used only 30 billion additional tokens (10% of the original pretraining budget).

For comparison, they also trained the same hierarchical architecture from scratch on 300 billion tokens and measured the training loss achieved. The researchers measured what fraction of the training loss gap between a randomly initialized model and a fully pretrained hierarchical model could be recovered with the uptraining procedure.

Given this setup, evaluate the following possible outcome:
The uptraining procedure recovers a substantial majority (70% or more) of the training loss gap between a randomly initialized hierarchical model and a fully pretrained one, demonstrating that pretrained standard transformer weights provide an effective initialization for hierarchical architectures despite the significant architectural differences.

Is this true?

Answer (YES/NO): YES